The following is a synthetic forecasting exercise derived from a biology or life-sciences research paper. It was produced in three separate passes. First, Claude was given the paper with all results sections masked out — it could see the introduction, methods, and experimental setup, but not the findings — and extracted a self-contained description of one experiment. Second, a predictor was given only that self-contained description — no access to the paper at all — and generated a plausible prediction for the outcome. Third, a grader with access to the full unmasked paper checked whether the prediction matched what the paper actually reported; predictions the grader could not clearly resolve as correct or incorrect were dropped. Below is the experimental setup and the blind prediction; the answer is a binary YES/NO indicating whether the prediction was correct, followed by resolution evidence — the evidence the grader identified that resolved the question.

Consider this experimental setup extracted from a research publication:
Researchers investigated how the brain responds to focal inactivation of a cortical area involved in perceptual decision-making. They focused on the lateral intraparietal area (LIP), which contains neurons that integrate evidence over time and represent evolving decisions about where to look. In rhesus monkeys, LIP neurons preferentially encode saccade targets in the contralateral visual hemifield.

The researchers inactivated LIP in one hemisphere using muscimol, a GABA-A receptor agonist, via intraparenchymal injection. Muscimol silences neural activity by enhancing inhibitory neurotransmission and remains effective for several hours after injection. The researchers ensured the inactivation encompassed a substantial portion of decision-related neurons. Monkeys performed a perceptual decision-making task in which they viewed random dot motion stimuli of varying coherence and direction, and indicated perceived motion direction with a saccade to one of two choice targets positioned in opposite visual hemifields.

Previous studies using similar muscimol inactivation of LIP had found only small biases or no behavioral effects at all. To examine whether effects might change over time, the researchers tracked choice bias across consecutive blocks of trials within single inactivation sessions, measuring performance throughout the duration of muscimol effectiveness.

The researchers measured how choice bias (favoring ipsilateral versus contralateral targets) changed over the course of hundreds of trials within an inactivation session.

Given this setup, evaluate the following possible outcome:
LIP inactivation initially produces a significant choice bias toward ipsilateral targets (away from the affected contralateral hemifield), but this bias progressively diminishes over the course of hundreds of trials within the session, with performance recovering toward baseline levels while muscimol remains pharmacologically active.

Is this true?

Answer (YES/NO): YES